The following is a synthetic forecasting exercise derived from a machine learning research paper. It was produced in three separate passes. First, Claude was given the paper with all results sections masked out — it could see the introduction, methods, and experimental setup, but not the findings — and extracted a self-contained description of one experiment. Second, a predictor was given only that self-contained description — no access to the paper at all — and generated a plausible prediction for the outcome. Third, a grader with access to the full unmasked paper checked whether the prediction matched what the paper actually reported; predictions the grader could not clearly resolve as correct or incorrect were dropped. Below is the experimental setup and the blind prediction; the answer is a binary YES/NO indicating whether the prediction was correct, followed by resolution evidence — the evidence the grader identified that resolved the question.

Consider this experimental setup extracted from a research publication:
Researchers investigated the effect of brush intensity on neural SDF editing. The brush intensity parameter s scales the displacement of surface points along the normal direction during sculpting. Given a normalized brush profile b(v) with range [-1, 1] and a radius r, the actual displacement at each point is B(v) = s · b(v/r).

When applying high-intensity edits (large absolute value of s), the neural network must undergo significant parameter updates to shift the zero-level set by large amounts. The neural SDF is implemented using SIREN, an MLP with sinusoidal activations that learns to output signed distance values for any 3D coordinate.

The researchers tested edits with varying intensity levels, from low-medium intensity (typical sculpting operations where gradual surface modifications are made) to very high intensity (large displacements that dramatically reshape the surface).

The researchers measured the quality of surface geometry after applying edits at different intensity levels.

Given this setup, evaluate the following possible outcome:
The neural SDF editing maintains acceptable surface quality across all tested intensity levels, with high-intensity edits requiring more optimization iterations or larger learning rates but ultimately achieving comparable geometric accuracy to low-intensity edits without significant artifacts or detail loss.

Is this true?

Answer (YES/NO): NO